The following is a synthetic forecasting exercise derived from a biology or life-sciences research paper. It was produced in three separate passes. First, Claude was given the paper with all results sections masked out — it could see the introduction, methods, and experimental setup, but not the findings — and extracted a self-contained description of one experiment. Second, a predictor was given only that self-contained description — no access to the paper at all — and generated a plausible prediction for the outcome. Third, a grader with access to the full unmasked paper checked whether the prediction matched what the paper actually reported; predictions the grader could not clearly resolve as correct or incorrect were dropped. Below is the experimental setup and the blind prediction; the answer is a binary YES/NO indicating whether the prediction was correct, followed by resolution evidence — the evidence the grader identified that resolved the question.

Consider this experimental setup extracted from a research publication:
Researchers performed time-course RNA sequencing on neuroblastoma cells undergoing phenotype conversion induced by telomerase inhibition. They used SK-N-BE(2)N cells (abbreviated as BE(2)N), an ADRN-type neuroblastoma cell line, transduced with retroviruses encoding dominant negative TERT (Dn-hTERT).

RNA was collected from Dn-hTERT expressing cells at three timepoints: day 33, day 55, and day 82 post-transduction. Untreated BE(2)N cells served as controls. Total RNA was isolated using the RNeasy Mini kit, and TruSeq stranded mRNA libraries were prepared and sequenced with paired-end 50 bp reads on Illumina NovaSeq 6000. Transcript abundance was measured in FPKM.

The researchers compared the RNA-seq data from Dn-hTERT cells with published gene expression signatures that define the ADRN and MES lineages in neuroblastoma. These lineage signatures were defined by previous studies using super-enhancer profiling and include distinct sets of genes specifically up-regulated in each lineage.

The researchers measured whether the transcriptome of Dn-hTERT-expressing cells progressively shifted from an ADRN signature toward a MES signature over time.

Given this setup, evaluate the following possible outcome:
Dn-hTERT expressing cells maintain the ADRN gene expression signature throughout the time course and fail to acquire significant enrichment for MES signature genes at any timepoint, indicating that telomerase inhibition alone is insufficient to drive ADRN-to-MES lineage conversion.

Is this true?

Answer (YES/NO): NO